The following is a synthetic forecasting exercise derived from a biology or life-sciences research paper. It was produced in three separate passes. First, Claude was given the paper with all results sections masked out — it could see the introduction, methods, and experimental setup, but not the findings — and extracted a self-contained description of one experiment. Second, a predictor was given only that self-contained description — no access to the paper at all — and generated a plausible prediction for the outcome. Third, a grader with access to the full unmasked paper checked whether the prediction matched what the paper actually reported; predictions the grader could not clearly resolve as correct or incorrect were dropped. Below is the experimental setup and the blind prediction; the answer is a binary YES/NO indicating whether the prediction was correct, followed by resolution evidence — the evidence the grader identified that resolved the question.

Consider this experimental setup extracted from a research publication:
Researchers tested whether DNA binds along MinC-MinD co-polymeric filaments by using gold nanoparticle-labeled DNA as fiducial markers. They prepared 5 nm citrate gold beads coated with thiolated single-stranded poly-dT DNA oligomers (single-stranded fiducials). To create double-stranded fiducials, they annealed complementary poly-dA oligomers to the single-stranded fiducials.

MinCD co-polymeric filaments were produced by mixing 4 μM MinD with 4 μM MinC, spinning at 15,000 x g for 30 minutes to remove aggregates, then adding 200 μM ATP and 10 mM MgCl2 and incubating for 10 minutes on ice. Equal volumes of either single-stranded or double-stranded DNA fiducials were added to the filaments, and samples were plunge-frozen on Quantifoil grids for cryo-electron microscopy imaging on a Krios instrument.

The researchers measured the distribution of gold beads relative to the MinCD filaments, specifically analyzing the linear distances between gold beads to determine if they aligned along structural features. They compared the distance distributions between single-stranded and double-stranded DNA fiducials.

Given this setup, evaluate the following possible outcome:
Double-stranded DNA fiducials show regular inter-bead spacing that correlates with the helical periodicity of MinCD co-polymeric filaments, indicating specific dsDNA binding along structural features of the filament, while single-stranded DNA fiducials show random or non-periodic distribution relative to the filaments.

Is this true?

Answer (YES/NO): NO